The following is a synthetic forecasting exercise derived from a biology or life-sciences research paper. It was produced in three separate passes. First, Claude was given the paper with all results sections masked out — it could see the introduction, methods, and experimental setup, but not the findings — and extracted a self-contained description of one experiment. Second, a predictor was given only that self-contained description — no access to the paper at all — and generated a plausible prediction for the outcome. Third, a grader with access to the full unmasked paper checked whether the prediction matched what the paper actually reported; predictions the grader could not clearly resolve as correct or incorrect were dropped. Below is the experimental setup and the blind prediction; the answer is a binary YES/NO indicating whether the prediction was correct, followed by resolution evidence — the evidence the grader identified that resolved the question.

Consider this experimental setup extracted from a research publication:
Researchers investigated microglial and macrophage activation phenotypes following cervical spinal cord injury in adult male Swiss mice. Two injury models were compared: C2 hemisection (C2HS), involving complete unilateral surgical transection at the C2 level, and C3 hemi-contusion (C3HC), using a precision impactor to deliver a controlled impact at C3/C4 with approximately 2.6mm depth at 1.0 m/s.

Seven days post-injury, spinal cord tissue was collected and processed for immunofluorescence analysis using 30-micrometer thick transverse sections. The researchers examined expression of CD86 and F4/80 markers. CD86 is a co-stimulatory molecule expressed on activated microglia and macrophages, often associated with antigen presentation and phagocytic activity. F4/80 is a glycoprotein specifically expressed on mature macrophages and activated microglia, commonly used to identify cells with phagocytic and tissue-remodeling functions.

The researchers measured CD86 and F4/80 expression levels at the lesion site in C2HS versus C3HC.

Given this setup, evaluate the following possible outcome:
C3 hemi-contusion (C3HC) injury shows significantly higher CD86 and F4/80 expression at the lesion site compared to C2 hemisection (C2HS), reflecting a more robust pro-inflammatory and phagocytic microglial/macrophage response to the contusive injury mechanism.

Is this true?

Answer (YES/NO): NO